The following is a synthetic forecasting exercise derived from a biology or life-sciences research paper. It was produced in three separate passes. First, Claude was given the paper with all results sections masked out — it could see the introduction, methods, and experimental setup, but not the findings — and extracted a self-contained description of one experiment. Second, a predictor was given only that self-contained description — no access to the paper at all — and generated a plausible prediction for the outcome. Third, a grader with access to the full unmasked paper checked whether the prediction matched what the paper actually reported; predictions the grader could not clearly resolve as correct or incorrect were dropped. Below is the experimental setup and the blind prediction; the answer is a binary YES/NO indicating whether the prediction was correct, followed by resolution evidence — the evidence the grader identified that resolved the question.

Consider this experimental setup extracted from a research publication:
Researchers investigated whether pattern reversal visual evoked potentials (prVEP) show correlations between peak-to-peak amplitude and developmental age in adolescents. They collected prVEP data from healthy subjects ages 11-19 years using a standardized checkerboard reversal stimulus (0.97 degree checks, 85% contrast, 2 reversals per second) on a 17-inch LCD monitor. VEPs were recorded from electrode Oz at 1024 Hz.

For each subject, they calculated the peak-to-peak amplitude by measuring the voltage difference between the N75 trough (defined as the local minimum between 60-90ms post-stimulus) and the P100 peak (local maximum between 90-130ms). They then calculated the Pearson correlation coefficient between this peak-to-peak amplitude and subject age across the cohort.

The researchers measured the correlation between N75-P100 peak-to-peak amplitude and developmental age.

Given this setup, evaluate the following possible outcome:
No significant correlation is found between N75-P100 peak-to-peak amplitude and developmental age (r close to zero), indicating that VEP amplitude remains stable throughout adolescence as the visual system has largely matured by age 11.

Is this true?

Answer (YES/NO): NO